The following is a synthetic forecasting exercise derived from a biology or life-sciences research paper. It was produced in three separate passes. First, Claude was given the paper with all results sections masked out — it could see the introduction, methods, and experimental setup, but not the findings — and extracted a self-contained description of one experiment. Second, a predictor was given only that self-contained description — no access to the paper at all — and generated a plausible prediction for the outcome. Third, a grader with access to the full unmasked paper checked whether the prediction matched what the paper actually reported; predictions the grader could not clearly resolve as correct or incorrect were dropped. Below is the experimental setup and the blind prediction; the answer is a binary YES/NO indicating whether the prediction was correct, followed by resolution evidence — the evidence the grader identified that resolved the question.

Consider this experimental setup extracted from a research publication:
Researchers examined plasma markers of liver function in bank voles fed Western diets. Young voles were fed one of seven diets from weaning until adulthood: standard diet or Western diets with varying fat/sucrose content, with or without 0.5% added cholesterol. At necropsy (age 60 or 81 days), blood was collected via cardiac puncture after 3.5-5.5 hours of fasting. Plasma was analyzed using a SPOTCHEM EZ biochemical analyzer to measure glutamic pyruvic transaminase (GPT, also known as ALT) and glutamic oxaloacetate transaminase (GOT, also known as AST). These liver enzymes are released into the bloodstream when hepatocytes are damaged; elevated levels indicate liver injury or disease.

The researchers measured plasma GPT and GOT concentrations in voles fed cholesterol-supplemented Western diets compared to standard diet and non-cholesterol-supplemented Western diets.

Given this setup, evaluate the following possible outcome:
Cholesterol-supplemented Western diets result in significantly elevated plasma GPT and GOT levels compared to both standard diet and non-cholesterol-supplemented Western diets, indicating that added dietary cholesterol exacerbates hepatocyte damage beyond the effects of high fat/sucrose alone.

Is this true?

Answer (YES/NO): NO